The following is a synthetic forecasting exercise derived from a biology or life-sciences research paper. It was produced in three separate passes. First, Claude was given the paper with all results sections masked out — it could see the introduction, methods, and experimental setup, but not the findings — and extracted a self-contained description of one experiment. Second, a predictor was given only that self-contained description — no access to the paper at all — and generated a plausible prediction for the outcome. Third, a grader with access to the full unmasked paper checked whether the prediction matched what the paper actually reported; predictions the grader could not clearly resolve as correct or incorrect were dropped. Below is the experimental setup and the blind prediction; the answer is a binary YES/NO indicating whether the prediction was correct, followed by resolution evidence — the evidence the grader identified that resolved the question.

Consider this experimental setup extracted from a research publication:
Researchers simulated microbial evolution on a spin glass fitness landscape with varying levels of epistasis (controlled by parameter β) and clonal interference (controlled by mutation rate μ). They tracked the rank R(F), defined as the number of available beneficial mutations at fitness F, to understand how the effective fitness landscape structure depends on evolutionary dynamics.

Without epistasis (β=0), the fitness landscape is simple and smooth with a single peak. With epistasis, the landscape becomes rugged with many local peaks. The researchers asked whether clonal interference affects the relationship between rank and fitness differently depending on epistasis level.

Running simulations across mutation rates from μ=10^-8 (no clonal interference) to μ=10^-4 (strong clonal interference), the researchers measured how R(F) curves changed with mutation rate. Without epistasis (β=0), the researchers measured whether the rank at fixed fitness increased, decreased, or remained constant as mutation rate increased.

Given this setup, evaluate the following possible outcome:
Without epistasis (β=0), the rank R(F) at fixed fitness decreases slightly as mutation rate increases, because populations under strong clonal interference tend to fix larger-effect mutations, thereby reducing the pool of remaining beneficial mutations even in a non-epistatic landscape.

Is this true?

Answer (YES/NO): NO